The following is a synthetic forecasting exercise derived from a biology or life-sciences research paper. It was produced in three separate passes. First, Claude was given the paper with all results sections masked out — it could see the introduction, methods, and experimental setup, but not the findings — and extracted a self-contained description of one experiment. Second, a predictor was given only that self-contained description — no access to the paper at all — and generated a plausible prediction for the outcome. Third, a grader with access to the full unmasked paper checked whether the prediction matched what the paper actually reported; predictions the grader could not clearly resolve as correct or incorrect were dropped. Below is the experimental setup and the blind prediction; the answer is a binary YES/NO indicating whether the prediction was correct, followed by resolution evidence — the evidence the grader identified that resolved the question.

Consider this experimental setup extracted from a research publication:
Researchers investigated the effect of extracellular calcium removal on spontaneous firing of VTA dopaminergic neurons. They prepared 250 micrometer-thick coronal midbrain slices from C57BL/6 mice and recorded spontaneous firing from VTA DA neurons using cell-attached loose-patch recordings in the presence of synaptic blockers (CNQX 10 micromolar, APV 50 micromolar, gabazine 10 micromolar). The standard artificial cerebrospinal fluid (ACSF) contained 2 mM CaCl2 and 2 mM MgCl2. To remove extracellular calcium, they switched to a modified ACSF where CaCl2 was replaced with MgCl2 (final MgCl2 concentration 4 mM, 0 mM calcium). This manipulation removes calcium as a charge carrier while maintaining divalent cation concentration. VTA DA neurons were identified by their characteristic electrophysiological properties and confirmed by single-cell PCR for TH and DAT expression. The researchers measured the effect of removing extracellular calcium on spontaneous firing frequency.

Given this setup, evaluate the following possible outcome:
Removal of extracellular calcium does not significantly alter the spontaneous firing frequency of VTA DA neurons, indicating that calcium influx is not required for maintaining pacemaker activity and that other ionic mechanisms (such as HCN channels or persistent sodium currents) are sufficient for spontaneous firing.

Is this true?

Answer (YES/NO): NO